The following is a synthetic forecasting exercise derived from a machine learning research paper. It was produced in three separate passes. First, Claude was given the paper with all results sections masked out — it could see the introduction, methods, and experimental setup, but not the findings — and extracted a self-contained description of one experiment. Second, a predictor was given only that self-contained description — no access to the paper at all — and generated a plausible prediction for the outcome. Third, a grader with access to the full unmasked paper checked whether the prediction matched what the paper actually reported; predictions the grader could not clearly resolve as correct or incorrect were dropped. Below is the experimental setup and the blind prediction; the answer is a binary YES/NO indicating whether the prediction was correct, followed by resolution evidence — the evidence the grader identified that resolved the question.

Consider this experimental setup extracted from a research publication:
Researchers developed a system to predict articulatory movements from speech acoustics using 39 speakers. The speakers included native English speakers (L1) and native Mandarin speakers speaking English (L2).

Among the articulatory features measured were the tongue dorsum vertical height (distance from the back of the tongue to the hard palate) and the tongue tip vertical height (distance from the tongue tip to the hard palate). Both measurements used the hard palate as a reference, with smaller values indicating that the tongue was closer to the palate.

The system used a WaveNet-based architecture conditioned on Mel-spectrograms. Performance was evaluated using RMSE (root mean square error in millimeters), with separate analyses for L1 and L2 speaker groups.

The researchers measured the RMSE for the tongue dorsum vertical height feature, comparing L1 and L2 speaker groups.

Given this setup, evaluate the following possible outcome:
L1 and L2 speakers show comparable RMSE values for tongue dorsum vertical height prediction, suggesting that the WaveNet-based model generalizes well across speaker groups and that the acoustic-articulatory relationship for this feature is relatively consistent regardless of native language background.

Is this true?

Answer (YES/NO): YES